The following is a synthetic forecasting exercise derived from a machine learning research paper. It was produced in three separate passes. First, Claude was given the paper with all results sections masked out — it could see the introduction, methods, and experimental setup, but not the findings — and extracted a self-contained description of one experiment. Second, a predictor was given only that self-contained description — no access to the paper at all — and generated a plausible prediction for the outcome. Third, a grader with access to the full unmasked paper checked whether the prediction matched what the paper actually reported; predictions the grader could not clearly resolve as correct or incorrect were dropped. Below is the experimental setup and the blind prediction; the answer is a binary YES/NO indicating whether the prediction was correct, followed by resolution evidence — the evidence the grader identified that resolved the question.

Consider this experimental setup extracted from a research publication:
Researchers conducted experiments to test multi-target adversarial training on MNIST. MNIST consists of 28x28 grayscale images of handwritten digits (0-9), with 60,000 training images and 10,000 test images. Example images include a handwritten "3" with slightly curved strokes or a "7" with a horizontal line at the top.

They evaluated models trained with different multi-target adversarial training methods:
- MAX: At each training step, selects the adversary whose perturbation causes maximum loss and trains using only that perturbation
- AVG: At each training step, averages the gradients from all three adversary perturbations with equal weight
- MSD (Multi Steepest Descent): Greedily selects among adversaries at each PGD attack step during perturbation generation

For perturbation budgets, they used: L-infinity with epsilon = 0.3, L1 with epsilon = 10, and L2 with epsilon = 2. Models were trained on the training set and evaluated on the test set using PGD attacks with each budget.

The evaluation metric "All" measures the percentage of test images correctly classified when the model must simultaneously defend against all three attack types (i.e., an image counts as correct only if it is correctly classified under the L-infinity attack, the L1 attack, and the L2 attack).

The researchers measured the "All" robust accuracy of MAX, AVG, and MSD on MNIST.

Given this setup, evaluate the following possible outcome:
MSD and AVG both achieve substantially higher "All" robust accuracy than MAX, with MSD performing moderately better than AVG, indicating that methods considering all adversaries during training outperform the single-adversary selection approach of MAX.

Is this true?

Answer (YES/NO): YES